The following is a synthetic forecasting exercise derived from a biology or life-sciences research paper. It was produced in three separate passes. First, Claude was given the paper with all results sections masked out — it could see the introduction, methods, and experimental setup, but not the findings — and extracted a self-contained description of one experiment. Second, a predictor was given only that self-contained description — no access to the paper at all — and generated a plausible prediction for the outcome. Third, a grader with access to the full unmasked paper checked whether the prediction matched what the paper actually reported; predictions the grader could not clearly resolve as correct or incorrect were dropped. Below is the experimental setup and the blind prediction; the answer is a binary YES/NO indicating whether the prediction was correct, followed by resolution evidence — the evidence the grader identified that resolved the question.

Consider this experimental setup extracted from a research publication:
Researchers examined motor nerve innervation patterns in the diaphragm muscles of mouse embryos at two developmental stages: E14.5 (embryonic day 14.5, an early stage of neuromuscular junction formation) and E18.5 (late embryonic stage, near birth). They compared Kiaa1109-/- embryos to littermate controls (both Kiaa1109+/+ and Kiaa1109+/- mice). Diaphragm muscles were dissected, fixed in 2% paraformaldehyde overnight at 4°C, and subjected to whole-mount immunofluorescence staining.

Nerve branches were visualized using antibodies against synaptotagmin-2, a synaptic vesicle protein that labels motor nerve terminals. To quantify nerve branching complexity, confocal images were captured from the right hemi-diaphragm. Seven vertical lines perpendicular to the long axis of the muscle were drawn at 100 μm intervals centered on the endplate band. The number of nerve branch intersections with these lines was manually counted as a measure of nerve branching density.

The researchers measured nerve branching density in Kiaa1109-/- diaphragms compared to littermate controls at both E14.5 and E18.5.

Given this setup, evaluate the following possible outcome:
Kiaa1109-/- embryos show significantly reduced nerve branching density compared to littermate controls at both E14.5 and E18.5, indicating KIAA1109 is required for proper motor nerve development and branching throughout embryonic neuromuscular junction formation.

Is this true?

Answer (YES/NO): YES